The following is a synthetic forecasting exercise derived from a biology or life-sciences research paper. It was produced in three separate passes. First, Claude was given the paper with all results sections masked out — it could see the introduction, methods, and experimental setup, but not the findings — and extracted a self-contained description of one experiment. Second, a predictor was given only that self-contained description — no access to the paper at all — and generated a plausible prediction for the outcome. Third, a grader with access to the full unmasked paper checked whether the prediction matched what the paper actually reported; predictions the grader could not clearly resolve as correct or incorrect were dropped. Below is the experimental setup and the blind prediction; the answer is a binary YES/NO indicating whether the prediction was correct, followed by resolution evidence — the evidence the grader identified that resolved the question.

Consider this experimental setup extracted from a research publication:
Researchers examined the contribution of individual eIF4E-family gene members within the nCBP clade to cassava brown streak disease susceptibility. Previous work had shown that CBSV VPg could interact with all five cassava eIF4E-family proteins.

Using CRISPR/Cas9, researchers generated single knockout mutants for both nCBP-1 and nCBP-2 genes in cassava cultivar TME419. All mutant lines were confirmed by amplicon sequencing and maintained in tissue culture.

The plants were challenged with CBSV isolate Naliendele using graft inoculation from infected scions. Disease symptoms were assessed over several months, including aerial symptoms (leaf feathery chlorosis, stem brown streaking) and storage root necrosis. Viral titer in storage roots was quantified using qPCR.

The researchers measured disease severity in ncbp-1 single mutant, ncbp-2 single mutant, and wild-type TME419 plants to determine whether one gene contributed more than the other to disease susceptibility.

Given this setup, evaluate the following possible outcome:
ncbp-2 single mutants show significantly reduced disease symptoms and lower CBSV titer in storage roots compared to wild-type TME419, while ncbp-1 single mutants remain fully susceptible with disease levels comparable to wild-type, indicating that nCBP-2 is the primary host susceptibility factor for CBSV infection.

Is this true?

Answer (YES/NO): NO